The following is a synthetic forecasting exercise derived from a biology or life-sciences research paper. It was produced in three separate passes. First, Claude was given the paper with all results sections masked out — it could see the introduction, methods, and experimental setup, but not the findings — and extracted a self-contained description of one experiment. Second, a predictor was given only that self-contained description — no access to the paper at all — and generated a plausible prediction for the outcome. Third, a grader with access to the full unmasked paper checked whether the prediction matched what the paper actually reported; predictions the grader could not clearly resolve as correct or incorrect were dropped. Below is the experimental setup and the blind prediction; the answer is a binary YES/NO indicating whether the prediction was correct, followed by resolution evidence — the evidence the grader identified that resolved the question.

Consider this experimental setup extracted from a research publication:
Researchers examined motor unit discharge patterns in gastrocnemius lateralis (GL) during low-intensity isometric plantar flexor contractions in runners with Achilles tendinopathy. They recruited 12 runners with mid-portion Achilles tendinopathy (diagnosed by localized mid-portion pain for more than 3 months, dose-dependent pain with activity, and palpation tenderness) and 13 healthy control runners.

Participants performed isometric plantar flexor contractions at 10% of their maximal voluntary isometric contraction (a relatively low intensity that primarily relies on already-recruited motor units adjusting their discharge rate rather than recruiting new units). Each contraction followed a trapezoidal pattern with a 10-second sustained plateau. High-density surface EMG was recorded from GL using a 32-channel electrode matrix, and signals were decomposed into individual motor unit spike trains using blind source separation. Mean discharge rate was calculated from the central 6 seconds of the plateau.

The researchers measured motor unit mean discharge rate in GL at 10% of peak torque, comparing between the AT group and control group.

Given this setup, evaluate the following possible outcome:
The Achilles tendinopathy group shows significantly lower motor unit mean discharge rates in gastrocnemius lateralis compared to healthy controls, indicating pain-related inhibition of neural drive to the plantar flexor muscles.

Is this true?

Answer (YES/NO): NO